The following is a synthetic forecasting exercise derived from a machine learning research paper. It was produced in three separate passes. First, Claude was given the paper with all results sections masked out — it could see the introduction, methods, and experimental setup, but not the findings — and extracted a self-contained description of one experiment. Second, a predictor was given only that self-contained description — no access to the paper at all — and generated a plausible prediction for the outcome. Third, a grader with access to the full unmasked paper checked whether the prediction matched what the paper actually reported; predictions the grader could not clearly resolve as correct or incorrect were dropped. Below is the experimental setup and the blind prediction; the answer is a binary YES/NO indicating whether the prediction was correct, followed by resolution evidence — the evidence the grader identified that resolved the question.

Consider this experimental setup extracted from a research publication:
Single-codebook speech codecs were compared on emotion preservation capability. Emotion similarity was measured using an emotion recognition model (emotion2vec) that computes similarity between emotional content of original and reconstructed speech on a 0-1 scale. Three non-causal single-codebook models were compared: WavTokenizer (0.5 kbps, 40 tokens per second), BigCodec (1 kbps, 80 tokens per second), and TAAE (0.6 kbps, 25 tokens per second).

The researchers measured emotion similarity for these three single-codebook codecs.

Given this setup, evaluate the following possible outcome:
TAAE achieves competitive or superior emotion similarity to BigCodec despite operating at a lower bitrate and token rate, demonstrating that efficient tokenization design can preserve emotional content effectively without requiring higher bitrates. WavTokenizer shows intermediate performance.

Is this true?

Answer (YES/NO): NO